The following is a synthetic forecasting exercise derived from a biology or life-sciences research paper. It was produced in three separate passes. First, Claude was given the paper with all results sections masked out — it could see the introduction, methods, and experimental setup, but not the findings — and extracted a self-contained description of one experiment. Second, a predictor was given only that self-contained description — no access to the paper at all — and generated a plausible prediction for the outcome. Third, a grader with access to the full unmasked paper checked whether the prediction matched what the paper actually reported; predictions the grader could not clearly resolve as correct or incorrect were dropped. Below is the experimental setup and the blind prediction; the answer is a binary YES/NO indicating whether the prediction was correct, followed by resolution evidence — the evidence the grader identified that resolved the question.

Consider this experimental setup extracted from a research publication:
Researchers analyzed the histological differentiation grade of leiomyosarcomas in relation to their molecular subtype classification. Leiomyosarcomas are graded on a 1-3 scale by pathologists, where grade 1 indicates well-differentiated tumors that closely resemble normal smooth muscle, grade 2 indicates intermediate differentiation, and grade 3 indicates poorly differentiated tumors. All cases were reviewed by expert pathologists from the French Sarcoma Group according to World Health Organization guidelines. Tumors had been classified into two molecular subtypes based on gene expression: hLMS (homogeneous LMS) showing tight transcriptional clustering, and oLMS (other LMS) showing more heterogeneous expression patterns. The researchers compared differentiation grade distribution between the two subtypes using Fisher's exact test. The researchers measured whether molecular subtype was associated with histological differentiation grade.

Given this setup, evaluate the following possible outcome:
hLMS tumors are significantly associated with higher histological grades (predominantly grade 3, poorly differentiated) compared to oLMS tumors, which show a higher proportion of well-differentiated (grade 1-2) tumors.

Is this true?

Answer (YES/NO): NO